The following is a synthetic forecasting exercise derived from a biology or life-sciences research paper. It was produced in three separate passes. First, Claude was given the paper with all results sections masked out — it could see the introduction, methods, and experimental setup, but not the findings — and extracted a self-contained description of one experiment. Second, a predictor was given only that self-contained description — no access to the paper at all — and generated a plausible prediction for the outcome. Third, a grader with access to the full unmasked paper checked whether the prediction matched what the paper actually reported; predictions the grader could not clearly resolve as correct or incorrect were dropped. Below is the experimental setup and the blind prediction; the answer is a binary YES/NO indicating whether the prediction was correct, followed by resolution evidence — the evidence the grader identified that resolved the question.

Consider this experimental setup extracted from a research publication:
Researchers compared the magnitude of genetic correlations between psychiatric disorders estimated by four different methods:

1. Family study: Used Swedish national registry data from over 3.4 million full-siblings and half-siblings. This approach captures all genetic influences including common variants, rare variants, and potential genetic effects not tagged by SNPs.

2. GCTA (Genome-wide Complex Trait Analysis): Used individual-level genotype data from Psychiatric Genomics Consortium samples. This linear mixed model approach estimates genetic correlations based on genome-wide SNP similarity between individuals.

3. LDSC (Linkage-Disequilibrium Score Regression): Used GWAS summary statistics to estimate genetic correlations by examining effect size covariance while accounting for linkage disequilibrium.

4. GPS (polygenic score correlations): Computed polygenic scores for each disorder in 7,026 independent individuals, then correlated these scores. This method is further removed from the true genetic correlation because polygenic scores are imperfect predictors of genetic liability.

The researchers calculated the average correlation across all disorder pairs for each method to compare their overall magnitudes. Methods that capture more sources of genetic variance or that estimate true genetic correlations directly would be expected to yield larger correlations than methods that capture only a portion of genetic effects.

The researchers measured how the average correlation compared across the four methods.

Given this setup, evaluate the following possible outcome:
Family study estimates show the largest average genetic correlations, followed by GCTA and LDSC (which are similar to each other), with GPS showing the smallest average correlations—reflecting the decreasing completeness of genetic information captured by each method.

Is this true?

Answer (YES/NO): YES